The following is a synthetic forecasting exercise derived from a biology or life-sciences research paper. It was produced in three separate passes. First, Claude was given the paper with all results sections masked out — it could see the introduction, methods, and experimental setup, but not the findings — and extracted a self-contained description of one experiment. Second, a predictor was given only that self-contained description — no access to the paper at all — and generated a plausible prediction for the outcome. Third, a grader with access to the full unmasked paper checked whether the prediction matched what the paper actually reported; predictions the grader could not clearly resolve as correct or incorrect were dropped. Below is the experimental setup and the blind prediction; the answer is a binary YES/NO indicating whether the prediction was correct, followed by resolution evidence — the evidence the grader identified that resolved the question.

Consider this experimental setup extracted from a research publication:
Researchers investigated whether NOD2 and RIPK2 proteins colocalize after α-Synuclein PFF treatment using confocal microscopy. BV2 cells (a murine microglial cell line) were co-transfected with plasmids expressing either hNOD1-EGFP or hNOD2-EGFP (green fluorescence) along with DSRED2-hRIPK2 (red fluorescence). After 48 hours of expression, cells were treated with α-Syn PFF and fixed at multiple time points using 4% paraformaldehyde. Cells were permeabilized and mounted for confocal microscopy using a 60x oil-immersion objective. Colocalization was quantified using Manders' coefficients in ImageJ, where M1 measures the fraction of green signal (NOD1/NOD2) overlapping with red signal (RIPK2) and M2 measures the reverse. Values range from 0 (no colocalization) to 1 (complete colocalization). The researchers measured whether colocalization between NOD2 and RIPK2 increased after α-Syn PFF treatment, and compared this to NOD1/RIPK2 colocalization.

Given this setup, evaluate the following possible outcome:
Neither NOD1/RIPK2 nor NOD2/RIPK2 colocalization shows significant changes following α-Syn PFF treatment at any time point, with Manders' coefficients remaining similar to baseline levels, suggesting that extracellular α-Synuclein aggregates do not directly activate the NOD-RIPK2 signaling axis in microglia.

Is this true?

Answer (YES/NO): NO